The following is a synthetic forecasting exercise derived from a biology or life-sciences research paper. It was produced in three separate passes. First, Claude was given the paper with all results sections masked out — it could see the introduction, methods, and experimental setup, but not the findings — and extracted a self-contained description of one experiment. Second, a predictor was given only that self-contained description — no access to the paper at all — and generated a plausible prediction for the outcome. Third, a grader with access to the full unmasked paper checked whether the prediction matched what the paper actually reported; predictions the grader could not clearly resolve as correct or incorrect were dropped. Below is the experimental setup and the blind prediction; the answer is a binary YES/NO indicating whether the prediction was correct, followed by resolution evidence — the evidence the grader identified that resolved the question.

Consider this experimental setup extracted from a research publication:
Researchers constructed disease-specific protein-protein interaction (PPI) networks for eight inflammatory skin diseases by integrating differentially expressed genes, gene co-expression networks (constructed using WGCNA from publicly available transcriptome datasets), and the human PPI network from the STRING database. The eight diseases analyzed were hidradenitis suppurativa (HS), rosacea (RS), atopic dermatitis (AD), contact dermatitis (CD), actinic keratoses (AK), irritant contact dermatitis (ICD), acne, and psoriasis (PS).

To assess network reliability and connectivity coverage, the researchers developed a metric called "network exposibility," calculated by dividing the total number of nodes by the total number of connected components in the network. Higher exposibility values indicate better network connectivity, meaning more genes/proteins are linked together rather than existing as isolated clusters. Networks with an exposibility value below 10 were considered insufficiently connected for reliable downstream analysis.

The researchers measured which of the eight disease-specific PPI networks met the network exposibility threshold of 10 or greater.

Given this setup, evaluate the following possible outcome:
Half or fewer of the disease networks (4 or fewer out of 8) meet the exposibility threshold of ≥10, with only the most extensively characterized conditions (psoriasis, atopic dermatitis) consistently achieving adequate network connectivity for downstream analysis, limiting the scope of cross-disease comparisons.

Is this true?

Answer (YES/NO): NO